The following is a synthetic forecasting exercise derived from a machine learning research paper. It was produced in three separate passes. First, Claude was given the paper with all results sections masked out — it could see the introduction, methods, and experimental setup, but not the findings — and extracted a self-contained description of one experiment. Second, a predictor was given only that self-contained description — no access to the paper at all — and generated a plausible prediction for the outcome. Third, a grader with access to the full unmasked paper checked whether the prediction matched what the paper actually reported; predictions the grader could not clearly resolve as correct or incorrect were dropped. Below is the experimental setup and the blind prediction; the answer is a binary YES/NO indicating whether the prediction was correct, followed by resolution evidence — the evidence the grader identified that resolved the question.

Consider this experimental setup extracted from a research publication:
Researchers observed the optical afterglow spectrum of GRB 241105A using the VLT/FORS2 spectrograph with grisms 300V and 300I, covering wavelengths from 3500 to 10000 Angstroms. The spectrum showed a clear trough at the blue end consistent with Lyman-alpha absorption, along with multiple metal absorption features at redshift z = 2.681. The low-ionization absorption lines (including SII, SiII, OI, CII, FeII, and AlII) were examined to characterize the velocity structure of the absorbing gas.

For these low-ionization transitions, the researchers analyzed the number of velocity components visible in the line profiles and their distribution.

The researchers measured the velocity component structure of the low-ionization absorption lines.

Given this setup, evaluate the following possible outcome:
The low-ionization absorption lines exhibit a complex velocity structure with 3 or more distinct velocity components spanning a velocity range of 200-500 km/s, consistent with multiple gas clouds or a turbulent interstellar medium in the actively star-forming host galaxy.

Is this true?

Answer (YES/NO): NO